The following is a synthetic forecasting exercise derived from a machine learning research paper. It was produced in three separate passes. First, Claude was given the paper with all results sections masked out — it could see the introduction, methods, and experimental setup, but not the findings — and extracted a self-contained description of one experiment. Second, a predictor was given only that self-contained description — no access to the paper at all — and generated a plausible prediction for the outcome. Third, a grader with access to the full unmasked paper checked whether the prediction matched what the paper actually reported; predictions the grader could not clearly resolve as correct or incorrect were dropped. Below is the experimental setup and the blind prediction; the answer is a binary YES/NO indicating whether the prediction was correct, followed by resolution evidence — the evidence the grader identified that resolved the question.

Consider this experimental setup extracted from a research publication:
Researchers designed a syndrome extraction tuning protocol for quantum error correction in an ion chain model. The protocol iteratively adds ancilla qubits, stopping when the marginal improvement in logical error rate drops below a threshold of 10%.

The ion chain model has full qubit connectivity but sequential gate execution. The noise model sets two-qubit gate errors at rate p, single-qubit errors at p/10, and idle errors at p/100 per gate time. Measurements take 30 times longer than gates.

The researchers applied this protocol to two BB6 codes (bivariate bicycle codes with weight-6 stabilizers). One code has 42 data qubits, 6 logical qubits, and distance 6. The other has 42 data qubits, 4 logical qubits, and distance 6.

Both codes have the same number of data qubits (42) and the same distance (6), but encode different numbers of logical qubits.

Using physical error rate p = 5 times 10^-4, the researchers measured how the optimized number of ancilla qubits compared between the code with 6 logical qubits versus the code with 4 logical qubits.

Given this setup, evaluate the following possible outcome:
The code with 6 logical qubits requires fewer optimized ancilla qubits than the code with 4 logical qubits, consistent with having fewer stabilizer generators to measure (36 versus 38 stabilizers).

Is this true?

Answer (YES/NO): NO